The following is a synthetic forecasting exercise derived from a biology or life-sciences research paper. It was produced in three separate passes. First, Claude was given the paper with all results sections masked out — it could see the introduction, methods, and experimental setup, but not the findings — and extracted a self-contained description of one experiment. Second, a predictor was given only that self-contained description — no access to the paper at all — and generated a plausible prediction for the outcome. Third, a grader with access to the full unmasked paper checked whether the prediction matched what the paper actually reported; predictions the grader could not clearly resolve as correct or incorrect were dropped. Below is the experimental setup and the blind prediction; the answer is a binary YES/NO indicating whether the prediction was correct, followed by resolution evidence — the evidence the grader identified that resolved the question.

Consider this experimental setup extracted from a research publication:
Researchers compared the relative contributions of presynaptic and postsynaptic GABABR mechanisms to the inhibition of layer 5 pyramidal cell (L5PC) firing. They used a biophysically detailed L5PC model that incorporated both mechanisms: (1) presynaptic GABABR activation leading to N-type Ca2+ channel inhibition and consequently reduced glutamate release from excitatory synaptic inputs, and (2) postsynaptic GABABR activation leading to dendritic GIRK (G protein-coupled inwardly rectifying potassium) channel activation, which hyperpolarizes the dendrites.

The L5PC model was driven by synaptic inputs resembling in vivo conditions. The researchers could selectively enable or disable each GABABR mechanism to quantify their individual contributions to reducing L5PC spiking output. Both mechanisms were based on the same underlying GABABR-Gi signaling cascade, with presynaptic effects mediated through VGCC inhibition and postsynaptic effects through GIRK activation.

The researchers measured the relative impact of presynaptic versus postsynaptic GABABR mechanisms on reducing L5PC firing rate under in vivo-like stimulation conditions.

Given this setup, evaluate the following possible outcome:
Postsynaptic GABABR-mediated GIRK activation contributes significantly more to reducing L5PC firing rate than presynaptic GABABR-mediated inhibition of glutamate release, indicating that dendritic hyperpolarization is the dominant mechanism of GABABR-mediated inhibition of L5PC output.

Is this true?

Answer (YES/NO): YES